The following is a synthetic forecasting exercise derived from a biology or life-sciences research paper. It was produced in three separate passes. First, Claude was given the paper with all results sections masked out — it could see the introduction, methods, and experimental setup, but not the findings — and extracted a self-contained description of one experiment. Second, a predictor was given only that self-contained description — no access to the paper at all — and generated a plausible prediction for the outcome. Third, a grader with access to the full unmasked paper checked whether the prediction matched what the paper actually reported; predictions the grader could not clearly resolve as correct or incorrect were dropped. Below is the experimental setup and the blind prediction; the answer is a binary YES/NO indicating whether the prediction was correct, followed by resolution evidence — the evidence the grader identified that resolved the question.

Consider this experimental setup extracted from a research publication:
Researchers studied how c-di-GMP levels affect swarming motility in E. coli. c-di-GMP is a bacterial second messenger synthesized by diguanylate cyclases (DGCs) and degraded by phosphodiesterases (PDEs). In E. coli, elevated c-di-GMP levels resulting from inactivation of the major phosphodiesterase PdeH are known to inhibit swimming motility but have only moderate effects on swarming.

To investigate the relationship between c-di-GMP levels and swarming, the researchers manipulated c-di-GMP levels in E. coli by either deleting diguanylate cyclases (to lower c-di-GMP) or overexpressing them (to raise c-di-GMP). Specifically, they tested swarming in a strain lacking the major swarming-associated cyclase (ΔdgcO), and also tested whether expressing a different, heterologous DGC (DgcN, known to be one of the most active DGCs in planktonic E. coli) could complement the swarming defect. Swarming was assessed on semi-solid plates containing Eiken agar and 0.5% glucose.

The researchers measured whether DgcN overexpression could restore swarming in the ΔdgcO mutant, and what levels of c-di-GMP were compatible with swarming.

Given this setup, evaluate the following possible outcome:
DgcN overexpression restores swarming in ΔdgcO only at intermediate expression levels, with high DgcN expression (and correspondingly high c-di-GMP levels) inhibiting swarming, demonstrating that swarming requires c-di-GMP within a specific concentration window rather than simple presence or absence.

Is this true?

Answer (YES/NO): YES